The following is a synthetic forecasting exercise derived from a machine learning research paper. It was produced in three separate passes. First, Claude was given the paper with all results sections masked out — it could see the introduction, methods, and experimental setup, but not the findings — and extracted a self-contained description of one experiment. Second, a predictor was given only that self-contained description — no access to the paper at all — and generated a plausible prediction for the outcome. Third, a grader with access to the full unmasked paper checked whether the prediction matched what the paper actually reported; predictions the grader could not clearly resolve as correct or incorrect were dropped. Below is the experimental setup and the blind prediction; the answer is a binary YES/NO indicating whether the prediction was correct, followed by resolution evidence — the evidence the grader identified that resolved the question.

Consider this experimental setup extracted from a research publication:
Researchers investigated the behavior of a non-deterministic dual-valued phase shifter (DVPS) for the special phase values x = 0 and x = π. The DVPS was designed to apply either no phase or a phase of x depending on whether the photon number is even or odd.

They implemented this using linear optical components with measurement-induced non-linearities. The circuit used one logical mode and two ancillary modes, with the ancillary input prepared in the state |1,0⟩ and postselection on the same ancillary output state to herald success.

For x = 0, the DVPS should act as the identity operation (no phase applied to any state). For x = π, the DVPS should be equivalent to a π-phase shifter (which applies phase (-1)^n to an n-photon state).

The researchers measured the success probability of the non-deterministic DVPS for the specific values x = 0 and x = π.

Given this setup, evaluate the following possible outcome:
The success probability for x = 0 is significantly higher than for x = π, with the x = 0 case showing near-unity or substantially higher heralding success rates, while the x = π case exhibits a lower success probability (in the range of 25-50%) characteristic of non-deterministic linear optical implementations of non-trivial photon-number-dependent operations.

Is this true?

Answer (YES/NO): NO